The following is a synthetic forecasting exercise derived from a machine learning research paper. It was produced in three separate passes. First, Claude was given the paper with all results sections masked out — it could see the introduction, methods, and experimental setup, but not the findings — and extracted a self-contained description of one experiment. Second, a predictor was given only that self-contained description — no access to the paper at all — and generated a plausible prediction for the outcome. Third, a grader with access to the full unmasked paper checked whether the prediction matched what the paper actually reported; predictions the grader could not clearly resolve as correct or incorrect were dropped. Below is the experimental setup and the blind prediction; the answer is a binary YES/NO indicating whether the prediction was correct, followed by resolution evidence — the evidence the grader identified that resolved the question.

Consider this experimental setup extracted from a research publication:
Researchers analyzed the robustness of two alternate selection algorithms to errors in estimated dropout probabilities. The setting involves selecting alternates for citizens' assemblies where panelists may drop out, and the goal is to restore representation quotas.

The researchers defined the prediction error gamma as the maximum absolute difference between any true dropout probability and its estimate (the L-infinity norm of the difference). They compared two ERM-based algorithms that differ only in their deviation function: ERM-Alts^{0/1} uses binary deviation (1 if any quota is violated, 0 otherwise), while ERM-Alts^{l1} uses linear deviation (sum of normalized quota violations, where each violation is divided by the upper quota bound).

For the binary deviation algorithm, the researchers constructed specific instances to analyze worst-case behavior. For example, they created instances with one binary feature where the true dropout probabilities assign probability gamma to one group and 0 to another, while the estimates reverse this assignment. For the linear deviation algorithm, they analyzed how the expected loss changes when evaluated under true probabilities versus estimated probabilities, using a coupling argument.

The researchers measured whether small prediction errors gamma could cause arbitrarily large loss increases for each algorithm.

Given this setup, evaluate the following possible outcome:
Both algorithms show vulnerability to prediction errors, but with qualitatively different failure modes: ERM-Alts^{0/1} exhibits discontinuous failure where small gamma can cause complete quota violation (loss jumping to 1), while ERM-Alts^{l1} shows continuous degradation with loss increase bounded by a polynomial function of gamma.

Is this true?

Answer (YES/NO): NO